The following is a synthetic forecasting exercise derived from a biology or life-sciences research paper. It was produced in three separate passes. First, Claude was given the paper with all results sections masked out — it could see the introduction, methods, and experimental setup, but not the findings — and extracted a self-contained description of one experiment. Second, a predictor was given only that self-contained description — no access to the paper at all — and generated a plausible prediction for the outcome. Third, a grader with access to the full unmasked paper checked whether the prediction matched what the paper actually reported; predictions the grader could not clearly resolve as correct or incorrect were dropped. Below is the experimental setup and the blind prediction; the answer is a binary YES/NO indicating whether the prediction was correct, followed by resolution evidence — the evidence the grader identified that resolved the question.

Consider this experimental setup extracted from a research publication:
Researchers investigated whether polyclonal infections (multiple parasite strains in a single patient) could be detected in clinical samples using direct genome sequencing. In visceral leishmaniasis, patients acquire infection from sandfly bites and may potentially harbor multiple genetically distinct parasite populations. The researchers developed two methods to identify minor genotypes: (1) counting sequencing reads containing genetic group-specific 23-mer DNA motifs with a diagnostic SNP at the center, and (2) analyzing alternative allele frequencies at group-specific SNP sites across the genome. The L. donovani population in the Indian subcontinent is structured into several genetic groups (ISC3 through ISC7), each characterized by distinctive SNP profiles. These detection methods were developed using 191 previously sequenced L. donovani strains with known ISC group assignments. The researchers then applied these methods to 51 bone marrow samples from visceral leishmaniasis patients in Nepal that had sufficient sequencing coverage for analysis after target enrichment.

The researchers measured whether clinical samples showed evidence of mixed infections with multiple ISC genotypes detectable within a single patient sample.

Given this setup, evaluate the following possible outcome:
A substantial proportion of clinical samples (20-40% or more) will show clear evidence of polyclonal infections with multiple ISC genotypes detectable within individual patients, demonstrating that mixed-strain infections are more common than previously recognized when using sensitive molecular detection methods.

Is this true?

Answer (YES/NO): NO